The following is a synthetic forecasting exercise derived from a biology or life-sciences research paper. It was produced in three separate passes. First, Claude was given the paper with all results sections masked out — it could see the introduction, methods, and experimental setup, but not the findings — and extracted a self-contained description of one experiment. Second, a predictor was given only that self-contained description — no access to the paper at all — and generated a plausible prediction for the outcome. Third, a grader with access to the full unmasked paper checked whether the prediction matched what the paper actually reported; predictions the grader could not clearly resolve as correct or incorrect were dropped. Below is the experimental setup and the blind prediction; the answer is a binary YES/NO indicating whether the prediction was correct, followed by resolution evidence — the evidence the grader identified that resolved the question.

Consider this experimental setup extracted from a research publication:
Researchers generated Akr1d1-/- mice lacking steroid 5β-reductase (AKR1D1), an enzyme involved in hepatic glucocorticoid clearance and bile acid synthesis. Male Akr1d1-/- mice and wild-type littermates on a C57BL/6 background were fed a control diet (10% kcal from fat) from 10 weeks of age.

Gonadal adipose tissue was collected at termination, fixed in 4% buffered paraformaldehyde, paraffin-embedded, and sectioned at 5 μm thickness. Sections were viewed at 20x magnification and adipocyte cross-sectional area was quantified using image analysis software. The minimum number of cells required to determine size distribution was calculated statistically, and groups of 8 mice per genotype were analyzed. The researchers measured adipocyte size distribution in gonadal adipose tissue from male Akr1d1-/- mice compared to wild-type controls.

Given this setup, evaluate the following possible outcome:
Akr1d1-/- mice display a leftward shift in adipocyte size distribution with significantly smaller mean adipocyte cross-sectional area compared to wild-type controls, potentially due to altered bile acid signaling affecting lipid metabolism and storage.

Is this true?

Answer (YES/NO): YES